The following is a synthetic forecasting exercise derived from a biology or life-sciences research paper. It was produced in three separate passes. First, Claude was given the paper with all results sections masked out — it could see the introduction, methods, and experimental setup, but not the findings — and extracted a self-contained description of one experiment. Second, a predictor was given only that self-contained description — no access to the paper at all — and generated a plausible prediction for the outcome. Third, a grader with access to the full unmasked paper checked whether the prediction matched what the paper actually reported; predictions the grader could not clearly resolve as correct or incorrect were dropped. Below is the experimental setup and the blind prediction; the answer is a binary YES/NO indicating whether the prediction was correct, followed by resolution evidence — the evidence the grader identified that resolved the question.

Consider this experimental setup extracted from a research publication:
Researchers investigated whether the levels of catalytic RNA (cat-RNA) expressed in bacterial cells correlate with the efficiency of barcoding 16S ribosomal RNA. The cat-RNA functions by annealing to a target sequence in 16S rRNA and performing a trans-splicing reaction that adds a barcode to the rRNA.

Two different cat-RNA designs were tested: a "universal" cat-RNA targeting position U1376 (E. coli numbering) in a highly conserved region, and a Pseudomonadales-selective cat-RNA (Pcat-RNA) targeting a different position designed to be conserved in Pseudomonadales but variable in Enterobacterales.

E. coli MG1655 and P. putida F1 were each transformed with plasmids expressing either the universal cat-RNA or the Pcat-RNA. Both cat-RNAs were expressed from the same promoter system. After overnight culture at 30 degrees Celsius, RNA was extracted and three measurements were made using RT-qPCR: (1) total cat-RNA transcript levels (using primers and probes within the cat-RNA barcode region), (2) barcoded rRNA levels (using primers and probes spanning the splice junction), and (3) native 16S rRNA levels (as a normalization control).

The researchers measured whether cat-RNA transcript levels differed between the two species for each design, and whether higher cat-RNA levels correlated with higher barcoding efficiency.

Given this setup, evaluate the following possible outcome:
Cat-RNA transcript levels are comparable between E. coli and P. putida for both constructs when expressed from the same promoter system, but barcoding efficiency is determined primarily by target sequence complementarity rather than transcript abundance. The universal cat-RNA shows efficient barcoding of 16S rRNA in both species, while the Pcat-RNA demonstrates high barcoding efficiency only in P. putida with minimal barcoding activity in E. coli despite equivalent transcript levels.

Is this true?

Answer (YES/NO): YES